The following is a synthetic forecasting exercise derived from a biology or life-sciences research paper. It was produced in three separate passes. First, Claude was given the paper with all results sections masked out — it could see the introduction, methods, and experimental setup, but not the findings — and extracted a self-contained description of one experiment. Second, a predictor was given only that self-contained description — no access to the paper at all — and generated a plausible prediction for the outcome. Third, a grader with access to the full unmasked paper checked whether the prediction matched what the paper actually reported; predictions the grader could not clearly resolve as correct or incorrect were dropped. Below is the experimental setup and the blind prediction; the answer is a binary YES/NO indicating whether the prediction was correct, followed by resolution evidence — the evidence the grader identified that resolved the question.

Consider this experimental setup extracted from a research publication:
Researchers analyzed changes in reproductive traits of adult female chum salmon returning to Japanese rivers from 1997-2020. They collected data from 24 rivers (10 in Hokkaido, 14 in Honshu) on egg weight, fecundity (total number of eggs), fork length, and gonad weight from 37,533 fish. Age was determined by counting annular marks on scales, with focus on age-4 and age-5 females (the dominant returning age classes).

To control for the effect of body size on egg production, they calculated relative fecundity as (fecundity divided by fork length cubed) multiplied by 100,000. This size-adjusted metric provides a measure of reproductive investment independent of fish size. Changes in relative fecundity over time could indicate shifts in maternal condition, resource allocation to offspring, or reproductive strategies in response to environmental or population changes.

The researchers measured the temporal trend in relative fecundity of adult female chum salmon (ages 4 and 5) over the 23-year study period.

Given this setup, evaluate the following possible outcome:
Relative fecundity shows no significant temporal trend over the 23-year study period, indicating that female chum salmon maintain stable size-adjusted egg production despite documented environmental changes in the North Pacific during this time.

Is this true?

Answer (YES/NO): NO